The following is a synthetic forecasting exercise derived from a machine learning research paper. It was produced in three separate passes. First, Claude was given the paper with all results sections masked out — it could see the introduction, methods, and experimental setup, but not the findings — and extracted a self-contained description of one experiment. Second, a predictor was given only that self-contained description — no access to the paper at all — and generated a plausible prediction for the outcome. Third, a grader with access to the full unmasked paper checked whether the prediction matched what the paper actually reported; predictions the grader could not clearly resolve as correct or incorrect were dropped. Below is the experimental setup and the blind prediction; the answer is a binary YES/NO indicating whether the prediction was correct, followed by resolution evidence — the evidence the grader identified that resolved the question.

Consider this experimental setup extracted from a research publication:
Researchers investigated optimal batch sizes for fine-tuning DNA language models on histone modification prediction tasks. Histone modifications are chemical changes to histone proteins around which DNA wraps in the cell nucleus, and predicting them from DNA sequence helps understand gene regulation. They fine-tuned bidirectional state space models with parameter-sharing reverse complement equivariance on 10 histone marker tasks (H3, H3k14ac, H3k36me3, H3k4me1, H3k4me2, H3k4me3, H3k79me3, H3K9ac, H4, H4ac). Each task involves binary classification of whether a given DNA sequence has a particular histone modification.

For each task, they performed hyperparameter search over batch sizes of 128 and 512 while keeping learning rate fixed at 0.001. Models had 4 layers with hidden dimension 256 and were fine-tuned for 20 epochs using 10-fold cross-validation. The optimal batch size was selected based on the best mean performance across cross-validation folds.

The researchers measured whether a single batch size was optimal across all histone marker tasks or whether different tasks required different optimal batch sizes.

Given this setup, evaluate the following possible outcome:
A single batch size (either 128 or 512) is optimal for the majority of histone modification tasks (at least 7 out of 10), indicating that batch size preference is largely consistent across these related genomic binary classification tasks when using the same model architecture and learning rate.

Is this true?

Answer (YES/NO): YES